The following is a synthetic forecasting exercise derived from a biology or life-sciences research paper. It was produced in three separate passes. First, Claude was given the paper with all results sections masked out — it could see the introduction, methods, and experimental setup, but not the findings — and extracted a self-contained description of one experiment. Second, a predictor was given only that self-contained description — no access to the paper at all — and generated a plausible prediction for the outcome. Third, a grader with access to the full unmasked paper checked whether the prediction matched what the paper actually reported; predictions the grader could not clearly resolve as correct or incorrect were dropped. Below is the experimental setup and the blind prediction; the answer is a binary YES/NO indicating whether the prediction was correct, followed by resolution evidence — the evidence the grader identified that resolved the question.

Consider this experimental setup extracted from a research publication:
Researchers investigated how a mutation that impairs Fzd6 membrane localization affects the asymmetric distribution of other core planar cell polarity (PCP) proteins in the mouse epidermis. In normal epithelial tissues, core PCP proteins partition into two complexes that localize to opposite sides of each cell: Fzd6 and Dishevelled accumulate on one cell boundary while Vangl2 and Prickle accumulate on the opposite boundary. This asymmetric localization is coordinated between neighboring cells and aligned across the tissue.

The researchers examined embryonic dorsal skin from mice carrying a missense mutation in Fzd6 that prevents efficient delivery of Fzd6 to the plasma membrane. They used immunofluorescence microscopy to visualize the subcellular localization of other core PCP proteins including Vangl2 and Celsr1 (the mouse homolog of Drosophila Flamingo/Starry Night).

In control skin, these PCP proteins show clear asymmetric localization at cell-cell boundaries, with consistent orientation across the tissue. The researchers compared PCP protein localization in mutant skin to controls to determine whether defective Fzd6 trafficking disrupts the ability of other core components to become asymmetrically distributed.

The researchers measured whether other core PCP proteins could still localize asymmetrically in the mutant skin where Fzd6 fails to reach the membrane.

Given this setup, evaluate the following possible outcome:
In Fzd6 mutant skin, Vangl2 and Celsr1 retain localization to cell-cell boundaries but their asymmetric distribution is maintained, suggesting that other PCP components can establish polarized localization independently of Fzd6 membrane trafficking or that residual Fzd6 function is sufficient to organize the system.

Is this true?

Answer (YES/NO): YES